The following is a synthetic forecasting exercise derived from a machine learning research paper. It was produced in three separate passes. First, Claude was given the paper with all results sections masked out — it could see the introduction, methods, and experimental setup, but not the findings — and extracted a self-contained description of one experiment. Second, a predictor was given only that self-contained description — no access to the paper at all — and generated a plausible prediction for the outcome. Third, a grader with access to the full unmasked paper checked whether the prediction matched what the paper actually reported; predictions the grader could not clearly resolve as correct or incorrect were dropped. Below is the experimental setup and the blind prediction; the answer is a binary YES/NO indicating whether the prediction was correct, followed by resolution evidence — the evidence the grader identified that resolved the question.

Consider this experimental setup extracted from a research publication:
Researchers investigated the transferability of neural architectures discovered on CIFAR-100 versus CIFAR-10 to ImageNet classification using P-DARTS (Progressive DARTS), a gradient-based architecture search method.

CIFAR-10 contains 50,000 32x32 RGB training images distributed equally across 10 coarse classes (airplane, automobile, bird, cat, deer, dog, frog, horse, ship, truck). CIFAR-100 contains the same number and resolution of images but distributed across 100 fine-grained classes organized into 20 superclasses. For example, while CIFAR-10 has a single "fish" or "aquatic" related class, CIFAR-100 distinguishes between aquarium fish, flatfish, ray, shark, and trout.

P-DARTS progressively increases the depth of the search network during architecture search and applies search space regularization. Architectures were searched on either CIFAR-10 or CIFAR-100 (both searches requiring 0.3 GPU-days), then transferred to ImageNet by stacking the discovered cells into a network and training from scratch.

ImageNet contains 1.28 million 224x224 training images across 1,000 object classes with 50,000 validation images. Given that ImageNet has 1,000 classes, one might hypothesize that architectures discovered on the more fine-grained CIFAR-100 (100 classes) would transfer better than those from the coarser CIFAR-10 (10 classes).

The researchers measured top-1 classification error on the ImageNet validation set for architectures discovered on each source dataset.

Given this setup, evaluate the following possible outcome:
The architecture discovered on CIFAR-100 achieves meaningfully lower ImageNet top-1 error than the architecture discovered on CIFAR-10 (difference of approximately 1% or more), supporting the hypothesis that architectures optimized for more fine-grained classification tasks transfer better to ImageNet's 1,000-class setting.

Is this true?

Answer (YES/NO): NO